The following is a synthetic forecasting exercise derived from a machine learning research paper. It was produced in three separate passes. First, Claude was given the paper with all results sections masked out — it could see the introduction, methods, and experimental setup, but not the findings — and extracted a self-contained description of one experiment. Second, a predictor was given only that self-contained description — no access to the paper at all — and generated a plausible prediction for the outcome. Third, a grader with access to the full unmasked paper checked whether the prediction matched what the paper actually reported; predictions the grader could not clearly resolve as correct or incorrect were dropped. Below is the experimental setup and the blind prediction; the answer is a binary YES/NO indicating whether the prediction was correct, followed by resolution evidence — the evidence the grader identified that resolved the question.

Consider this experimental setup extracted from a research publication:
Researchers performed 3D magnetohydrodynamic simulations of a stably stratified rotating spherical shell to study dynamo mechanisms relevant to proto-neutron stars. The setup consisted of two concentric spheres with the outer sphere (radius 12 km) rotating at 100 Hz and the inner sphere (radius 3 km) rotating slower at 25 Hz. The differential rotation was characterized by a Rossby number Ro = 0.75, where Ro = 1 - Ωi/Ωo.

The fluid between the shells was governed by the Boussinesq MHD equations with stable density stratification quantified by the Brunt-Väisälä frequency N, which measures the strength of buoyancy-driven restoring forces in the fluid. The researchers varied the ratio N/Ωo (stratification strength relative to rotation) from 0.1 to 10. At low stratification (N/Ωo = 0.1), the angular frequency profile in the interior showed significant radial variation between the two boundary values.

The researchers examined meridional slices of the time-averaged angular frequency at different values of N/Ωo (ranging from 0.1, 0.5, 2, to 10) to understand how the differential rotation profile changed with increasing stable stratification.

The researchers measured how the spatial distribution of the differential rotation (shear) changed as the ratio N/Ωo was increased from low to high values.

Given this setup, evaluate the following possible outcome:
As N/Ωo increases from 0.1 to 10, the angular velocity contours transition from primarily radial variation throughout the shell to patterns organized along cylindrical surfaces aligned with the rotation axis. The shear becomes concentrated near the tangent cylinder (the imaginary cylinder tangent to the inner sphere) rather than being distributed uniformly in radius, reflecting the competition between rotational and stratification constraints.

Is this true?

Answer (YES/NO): NO